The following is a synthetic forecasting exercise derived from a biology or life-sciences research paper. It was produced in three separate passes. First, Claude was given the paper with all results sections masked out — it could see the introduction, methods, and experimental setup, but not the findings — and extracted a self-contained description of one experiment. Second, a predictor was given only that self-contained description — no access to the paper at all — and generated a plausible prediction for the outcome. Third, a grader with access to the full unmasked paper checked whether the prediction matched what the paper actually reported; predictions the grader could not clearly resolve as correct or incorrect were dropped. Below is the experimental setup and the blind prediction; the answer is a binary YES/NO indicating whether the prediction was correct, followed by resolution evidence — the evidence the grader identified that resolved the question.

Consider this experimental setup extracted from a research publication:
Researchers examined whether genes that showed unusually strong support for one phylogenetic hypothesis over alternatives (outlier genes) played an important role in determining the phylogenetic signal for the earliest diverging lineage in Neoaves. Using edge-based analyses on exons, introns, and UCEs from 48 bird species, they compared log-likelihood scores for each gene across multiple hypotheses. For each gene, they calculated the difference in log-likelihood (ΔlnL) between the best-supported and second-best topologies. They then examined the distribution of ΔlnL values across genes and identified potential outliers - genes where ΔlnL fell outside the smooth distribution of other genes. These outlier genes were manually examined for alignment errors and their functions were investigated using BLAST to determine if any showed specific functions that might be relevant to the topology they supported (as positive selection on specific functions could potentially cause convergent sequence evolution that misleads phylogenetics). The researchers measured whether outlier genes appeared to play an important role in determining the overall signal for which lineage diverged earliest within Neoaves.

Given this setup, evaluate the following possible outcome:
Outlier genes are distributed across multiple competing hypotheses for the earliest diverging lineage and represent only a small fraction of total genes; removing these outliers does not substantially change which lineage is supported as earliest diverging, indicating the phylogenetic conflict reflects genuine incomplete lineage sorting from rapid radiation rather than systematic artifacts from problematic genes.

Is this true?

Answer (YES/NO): NO